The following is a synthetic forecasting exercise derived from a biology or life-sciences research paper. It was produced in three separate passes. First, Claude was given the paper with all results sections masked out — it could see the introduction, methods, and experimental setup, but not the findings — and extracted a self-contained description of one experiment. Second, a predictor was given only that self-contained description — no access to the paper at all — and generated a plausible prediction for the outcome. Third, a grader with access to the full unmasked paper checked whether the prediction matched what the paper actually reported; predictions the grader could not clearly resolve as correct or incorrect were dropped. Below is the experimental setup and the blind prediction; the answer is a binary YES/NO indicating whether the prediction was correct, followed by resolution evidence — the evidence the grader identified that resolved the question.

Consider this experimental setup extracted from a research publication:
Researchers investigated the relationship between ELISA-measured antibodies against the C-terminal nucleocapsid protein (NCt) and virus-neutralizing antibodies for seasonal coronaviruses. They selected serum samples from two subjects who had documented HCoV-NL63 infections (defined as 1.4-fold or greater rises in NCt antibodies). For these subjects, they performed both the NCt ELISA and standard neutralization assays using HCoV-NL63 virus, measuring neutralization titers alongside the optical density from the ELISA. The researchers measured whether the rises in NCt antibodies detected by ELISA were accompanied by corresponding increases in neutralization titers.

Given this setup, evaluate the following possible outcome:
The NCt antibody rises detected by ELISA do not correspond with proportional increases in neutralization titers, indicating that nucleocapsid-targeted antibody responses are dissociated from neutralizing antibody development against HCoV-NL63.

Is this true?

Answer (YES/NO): NO